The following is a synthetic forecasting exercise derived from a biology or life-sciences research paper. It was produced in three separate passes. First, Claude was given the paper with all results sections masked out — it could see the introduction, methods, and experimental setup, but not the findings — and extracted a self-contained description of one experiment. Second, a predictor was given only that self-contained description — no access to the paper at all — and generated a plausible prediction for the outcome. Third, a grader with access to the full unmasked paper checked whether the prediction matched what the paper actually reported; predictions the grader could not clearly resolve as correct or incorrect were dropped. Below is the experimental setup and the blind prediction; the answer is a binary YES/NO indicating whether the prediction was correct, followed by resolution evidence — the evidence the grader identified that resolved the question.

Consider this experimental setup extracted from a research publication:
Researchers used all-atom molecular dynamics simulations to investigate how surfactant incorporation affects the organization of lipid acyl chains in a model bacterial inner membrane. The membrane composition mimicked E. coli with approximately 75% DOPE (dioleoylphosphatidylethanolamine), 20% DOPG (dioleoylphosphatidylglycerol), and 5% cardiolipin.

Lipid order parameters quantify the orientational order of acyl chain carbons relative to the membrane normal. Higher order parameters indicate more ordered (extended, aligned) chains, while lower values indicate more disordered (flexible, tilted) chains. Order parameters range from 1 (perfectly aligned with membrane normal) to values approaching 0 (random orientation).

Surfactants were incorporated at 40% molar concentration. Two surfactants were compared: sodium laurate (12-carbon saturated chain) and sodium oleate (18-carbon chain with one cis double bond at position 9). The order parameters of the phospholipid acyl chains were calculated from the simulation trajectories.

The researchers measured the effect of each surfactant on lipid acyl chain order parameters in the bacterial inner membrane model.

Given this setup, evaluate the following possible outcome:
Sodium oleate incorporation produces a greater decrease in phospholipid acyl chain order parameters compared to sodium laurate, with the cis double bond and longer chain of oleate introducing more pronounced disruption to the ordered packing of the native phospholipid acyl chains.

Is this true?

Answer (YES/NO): NO